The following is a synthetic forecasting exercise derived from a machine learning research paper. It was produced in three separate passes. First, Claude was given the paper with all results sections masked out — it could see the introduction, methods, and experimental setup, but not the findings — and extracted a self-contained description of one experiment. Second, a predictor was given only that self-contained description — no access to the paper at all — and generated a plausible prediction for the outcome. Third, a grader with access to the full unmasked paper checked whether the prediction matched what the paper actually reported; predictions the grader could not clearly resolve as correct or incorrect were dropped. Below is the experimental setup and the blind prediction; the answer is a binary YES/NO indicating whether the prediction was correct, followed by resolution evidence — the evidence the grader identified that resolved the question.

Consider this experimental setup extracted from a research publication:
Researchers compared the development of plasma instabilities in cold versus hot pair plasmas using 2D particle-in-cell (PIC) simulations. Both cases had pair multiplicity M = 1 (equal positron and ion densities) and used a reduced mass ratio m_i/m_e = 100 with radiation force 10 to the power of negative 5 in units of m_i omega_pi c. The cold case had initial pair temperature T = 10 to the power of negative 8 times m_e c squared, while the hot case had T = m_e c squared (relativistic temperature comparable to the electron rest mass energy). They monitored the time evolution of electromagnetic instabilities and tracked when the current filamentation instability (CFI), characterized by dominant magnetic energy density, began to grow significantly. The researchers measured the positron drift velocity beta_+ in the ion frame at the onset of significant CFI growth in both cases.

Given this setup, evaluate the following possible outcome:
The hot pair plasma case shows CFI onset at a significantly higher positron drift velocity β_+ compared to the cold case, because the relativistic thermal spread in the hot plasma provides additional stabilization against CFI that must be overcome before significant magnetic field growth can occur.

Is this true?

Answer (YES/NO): YES